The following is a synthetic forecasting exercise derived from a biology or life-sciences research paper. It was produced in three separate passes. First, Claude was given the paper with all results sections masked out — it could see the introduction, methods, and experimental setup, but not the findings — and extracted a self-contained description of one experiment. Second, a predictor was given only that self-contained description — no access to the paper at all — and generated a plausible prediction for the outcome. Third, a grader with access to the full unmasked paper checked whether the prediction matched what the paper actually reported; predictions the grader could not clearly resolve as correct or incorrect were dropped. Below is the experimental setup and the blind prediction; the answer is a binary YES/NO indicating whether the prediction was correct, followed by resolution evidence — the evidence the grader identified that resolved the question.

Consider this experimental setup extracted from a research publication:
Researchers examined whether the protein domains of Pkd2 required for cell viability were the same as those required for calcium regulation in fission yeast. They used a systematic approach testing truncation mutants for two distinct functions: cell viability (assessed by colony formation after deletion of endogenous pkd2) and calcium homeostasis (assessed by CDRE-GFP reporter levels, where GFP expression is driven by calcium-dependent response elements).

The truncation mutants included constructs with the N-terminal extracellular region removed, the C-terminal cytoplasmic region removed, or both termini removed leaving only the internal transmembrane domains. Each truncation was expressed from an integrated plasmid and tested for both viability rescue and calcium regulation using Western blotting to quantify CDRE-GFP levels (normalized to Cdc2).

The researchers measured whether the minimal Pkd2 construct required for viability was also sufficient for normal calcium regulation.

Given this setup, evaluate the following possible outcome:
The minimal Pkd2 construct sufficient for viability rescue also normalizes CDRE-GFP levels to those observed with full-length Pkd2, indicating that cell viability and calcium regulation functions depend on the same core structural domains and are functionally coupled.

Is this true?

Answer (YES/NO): NO